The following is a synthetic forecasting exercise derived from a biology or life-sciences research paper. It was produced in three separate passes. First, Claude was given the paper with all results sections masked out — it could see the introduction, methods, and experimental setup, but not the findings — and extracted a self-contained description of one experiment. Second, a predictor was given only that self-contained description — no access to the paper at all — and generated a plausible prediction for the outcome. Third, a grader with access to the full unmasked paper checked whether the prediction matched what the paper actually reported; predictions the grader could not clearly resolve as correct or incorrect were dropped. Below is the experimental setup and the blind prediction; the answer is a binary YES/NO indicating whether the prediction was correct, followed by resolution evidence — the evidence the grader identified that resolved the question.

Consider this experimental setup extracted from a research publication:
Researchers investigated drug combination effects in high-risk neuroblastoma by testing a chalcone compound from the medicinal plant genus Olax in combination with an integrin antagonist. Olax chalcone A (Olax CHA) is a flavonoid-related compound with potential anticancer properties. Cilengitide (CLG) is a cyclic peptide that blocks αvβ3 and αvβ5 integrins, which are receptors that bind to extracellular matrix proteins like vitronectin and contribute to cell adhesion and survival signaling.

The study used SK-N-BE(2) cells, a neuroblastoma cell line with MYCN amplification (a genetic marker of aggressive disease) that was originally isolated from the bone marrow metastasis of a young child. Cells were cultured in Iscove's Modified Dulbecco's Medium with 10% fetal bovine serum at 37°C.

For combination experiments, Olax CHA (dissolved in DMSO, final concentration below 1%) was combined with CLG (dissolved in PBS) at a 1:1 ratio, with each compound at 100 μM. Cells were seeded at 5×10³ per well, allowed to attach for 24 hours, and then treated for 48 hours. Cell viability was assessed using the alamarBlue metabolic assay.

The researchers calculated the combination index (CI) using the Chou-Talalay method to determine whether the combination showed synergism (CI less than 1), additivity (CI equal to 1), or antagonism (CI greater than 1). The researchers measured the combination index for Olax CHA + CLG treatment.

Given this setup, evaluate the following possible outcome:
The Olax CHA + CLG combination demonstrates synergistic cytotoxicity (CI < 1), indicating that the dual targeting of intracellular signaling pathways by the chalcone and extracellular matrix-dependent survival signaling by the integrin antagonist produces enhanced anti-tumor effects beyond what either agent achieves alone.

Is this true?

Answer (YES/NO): YES